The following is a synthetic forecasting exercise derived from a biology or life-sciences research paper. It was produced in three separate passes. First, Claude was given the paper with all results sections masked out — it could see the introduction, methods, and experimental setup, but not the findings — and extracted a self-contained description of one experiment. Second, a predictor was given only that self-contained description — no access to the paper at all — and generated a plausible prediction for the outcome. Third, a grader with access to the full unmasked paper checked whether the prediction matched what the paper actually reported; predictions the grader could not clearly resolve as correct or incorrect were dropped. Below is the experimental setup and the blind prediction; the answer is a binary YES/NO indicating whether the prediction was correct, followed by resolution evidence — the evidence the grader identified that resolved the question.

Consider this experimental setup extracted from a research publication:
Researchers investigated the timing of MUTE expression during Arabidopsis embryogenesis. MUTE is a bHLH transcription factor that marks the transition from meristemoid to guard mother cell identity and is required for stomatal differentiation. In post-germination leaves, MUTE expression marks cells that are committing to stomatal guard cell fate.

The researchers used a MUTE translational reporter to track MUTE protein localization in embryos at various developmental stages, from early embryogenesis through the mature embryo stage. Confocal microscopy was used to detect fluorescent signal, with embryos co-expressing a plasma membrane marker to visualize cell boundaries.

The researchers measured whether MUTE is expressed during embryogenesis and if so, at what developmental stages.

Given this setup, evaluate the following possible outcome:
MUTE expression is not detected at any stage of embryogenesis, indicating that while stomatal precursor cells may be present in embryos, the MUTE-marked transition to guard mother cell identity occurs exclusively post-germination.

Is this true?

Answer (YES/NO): NO